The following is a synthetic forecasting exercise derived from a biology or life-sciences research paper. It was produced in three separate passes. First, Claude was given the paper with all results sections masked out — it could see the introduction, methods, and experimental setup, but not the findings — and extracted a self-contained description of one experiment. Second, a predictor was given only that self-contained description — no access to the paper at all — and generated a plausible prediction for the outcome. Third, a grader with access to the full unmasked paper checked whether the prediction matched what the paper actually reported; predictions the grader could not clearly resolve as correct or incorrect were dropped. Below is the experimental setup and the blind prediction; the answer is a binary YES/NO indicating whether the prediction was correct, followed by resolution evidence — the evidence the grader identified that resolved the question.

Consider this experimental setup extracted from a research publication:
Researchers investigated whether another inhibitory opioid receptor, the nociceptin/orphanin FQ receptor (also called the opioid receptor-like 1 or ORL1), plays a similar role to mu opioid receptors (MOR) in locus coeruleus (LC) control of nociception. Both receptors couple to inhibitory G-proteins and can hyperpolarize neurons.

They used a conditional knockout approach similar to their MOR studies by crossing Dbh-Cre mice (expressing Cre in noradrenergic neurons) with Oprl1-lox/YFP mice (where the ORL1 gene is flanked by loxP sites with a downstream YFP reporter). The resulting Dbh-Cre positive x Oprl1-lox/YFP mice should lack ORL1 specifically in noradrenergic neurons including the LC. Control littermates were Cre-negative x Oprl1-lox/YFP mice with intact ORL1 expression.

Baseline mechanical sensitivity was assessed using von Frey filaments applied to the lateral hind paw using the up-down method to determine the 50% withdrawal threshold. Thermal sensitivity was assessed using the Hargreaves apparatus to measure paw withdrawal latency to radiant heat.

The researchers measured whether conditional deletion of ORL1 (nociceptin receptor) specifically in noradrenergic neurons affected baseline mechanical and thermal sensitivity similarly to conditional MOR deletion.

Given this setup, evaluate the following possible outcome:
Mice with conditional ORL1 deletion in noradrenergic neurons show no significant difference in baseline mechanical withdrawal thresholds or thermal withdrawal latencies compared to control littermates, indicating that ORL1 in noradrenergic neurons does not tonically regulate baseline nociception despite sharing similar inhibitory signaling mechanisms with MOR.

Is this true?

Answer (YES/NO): YES